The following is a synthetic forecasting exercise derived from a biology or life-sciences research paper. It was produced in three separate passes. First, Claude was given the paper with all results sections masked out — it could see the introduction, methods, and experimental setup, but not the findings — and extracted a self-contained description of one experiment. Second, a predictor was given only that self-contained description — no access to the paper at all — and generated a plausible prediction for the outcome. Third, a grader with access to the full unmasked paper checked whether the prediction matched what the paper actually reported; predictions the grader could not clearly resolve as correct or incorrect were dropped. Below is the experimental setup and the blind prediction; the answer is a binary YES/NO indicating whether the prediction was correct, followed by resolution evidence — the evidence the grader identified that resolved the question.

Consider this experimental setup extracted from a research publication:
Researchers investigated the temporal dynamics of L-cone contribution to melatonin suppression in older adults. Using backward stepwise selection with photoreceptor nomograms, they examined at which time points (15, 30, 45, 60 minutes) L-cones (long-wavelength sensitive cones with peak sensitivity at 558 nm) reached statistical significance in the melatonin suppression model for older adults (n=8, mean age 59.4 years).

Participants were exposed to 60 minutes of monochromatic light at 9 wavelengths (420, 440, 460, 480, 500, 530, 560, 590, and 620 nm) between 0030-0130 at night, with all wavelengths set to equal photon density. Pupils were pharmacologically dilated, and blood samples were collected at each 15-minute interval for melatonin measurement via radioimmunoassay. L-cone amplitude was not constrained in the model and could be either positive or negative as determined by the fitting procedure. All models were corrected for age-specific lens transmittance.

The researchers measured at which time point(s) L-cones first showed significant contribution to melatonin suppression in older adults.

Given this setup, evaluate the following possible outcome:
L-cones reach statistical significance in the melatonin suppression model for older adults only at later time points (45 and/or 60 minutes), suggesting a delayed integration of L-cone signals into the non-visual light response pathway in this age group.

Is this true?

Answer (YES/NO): NO